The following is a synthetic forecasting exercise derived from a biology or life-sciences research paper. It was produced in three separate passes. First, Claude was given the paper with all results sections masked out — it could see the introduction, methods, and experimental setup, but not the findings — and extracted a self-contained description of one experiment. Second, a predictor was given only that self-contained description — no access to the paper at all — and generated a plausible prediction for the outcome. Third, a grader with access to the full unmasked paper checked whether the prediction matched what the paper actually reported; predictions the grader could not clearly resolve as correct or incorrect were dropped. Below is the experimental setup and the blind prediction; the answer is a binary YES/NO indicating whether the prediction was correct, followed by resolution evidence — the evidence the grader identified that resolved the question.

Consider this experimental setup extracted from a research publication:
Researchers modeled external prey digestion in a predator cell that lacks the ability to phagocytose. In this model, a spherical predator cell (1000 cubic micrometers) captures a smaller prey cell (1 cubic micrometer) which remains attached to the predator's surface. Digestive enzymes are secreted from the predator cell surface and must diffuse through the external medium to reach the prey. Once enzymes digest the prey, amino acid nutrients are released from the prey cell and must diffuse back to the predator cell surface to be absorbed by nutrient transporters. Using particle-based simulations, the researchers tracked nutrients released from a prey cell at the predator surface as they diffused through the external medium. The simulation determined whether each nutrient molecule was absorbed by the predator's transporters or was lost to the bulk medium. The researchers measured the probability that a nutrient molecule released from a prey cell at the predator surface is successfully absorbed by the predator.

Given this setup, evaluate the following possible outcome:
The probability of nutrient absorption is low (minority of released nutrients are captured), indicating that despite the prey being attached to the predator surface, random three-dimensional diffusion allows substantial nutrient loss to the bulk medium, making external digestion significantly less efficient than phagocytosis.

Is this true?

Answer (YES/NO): NO